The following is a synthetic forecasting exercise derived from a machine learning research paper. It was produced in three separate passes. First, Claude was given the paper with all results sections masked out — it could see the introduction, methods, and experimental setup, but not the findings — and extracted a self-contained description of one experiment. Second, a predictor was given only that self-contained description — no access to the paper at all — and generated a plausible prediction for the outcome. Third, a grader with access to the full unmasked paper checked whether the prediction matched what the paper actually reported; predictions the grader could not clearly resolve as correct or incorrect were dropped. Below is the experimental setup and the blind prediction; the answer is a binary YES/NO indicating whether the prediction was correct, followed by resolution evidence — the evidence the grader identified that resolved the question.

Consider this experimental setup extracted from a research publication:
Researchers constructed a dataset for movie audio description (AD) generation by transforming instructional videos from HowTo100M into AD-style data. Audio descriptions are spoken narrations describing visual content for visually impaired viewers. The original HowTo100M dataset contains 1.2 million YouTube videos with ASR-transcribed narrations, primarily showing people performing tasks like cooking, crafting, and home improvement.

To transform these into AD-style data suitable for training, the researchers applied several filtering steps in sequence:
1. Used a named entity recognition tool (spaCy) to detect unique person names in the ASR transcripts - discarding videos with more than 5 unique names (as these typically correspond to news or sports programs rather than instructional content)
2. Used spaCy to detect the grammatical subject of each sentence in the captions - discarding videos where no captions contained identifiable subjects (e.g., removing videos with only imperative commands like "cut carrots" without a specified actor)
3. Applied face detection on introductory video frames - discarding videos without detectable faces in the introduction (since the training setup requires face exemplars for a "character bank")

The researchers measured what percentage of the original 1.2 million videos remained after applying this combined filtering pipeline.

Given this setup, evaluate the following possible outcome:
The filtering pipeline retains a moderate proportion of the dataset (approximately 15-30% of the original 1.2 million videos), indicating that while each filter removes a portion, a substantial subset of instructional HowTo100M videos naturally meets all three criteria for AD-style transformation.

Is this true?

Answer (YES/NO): YES